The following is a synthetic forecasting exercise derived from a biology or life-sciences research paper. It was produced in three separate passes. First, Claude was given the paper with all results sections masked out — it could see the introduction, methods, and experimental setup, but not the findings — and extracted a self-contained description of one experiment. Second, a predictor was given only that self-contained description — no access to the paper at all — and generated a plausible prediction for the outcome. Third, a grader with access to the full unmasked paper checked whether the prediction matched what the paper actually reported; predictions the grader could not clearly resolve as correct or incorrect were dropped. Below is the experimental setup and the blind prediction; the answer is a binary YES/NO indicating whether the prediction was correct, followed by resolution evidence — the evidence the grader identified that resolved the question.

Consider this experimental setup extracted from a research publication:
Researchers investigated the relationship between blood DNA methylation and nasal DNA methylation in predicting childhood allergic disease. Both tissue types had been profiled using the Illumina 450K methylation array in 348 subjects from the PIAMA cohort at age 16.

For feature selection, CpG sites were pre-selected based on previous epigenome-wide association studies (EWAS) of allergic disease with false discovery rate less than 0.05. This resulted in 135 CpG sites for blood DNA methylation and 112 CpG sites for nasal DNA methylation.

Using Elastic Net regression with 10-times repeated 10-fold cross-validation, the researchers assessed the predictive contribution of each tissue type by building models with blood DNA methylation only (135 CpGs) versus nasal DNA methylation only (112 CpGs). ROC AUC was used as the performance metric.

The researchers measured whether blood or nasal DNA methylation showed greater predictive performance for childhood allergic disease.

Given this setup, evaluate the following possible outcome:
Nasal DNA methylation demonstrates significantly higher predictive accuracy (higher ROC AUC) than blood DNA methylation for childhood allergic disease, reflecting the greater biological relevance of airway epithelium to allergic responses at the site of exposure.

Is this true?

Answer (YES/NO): YES